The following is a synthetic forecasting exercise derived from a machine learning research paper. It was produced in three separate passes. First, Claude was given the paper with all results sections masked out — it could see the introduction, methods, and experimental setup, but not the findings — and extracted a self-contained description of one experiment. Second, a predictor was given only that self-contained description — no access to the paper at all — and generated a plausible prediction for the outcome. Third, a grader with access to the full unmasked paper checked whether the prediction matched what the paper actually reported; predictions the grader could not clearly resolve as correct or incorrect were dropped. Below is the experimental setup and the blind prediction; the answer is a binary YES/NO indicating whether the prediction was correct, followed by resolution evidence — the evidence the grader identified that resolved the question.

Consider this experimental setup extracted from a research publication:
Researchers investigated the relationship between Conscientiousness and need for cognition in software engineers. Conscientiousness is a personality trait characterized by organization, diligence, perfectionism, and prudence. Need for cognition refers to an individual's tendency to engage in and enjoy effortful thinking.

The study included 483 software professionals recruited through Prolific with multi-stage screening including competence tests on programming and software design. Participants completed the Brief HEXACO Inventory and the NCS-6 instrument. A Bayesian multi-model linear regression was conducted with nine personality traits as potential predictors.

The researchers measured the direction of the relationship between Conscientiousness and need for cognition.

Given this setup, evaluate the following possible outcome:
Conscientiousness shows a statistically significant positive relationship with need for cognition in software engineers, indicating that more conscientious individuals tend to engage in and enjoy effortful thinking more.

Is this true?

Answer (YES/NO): YES